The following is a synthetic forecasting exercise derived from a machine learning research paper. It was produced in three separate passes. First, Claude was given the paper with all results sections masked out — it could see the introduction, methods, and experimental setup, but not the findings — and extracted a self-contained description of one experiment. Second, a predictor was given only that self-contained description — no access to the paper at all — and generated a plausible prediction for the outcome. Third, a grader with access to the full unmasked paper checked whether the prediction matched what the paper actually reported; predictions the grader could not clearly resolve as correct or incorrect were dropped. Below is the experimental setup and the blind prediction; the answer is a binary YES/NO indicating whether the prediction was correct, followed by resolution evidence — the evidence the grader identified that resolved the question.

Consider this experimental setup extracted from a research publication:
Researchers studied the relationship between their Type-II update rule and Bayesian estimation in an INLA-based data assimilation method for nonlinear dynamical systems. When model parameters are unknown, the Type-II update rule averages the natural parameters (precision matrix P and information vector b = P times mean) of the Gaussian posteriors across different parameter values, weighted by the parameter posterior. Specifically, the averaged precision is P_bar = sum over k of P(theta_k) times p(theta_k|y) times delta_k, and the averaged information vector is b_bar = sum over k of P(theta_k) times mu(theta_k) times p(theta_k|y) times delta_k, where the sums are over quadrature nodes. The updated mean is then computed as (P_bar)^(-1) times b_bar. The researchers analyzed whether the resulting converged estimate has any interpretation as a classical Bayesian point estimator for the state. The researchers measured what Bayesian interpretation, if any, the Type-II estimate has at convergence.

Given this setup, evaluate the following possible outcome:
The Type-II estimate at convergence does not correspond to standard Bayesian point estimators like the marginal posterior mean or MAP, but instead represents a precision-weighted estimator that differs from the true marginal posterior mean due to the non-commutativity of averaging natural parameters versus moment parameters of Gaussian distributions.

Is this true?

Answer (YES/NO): NO